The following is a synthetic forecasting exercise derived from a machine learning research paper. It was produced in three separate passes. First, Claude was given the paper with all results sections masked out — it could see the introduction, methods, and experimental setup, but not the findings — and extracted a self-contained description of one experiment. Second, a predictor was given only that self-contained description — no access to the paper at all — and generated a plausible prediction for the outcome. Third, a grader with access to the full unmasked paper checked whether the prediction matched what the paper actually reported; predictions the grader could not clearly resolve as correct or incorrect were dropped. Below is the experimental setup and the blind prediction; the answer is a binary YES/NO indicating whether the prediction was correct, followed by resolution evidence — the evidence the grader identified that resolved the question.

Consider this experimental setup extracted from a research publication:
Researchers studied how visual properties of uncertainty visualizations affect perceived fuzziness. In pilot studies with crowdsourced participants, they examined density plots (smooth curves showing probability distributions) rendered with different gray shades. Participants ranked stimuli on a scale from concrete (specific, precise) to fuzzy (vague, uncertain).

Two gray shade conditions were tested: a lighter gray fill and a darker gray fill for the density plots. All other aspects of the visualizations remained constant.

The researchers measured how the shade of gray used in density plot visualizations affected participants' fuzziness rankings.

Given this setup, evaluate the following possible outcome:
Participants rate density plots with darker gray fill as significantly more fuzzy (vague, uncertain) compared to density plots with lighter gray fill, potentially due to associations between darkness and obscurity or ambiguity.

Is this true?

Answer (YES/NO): NO